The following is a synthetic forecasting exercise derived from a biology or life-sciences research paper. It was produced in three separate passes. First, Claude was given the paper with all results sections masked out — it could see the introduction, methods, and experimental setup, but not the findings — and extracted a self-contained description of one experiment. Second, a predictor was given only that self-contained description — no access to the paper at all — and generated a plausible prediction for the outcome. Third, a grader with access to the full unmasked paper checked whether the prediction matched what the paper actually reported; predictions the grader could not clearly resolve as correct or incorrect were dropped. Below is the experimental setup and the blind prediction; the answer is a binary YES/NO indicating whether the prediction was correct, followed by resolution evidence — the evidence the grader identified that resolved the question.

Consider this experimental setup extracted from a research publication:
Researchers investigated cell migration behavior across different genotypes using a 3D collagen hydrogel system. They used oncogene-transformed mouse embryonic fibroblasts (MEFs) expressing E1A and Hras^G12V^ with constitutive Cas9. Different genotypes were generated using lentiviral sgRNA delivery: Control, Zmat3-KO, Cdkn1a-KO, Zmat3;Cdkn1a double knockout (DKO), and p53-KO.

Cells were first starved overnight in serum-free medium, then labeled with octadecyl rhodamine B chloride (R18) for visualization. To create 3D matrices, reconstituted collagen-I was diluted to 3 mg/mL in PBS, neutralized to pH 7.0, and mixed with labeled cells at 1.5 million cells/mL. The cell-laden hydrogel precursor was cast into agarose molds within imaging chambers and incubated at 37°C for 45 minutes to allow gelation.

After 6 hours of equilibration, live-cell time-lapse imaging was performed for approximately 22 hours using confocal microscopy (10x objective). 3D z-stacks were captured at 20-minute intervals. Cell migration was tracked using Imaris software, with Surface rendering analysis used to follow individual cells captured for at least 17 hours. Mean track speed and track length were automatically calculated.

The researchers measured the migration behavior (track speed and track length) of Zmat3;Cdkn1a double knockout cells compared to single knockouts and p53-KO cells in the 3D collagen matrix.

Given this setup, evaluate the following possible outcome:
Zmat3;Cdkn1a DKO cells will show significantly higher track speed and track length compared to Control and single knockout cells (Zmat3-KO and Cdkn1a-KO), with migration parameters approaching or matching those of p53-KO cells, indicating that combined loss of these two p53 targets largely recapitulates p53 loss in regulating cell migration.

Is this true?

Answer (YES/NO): YES